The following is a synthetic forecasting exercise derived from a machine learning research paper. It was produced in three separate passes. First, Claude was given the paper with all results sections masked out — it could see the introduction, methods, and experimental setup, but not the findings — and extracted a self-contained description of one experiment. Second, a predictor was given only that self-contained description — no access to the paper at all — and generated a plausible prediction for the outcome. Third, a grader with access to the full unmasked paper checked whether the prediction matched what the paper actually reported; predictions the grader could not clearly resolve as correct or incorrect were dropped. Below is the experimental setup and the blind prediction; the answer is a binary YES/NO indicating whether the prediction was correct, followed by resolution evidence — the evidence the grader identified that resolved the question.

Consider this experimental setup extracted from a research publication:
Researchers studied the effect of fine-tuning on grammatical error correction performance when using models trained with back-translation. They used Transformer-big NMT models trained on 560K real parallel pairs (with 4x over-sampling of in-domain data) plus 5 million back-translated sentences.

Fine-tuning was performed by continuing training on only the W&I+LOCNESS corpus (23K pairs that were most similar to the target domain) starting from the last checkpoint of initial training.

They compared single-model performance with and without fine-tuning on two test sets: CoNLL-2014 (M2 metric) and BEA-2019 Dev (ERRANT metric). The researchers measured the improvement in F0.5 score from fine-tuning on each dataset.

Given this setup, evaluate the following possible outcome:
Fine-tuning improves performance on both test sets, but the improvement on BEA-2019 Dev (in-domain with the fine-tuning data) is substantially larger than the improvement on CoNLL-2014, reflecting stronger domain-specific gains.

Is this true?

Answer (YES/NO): YES